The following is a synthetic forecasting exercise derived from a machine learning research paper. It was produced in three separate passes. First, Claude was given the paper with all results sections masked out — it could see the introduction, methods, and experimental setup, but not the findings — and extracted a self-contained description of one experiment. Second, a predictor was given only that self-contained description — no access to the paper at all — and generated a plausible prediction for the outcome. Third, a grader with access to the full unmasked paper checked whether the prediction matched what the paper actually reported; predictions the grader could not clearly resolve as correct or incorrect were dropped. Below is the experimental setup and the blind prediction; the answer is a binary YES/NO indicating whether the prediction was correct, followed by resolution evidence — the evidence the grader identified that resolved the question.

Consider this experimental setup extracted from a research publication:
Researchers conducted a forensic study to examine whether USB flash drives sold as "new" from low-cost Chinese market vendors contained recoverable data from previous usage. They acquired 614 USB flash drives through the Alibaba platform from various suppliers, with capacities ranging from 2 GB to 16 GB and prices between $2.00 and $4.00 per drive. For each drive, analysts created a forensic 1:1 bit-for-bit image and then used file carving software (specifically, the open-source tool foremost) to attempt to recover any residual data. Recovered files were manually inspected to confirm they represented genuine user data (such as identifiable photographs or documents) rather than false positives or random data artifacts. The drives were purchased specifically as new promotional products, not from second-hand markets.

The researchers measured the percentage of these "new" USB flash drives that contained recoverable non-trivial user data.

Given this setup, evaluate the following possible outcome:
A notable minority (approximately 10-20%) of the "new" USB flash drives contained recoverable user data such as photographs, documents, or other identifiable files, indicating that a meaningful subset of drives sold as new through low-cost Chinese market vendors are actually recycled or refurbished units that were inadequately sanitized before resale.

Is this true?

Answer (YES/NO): YES